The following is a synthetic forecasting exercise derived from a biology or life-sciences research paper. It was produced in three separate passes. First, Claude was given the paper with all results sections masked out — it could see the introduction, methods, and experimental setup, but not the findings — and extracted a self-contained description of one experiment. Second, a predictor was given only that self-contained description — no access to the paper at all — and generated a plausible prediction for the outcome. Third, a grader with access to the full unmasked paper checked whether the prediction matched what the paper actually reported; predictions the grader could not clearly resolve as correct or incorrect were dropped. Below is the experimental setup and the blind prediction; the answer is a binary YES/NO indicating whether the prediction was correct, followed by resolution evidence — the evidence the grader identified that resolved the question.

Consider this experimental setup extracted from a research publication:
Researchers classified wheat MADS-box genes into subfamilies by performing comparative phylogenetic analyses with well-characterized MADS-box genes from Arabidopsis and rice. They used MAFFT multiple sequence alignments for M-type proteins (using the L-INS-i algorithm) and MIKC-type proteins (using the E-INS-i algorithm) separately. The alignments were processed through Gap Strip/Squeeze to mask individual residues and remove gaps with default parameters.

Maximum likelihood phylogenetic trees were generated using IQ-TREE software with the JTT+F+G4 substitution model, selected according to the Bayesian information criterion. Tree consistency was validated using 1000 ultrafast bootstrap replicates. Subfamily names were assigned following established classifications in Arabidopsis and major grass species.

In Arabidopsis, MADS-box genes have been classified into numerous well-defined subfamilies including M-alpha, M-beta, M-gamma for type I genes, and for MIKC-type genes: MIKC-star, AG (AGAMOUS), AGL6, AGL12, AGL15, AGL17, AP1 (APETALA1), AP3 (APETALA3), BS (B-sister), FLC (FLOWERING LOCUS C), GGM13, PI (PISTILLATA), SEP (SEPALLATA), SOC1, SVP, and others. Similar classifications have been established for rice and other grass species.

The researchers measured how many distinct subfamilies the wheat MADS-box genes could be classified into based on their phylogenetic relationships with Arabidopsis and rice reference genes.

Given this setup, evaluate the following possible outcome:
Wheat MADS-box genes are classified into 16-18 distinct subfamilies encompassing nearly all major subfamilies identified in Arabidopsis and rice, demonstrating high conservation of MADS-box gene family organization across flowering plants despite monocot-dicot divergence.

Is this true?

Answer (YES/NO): YES